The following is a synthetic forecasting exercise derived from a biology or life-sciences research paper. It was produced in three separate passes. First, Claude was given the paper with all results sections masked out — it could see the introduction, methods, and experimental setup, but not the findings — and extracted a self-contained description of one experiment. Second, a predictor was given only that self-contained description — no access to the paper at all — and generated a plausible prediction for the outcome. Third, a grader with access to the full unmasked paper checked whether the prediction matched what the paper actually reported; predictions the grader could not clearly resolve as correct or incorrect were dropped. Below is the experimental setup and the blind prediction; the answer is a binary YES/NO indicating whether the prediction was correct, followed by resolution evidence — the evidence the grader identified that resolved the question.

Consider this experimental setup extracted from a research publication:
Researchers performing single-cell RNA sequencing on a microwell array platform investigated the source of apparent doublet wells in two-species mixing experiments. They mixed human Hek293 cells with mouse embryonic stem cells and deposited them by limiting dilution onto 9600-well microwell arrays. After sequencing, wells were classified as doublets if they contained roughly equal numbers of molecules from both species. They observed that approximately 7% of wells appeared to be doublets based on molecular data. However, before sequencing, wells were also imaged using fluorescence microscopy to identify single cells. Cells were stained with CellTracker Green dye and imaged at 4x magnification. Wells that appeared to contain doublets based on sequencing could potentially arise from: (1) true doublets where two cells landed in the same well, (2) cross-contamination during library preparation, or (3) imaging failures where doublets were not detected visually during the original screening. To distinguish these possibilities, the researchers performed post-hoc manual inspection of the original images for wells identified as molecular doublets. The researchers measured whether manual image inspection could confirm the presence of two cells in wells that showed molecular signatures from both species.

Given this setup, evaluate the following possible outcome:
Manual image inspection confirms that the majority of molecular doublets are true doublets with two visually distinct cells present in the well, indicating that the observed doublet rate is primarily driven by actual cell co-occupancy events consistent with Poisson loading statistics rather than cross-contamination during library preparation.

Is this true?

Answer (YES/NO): NO